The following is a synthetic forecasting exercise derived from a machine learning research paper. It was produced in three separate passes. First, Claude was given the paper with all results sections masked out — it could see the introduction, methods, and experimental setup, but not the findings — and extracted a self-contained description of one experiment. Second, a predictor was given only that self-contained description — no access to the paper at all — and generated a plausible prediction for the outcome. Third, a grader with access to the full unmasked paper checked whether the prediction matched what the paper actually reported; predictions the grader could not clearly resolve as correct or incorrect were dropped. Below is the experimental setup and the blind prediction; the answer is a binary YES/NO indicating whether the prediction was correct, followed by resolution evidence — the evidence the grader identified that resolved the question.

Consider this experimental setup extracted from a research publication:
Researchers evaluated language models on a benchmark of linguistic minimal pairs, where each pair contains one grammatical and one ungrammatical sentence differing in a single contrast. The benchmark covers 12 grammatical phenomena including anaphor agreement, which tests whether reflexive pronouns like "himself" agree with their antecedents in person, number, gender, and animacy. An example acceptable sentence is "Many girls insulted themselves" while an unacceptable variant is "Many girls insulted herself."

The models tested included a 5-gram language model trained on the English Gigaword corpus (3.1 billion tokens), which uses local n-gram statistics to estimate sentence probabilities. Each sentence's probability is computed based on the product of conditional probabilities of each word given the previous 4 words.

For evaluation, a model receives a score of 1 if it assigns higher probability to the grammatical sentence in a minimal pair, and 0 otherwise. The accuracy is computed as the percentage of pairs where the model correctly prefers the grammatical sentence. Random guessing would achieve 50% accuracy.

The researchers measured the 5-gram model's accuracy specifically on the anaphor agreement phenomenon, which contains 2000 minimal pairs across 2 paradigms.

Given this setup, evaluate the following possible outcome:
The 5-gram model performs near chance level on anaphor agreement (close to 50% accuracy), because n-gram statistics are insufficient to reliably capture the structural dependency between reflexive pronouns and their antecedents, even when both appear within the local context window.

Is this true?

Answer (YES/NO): YES